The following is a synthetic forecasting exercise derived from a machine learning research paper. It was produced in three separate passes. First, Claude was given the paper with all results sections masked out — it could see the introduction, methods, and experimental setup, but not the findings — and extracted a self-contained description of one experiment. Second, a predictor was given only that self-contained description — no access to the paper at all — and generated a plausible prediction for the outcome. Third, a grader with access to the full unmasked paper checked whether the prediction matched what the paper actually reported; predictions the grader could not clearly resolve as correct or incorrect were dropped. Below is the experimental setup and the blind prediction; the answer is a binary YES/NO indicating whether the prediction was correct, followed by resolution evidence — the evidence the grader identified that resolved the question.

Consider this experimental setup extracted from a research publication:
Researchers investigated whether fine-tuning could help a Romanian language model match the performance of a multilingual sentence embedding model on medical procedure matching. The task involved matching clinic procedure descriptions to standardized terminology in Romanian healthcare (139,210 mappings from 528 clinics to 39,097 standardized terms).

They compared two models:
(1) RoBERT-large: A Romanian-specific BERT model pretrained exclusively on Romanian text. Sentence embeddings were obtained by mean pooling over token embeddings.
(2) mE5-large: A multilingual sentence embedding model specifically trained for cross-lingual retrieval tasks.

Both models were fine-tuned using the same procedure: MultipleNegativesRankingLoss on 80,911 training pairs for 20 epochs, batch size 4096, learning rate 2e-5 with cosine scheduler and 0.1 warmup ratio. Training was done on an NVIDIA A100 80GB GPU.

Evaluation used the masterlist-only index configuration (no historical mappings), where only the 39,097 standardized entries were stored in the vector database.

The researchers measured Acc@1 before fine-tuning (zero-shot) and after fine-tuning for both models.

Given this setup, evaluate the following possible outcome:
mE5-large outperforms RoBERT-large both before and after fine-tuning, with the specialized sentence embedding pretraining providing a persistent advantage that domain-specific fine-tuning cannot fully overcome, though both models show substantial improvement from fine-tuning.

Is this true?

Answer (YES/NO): YES